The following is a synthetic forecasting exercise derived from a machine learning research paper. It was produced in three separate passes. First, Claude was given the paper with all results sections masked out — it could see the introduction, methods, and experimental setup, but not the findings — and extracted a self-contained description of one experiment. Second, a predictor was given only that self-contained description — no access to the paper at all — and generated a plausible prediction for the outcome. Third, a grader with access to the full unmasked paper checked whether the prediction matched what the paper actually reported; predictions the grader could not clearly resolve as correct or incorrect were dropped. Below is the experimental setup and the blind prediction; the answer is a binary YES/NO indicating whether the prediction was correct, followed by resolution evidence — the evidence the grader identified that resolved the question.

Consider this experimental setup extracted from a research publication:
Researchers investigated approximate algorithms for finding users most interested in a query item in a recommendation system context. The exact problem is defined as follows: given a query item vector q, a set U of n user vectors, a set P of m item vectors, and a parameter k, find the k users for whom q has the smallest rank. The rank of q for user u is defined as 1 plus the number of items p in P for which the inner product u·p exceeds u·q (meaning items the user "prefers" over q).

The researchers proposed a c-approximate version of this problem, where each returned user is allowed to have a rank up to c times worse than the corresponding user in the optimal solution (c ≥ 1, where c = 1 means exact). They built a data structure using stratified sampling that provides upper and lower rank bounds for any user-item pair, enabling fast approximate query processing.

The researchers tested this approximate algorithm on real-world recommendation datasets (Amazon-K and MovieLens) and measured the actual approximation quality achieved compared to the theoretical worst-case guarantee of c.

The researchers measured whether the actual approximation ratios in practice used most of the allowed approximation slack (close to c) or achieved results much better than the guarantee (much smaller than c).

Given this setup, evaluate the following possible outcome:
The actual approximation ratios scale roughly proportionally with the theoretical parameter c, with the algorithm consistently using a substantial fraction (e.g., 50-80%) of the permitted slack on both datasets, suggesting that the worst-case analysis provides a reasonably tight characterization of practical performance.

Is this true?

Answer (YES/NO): NO